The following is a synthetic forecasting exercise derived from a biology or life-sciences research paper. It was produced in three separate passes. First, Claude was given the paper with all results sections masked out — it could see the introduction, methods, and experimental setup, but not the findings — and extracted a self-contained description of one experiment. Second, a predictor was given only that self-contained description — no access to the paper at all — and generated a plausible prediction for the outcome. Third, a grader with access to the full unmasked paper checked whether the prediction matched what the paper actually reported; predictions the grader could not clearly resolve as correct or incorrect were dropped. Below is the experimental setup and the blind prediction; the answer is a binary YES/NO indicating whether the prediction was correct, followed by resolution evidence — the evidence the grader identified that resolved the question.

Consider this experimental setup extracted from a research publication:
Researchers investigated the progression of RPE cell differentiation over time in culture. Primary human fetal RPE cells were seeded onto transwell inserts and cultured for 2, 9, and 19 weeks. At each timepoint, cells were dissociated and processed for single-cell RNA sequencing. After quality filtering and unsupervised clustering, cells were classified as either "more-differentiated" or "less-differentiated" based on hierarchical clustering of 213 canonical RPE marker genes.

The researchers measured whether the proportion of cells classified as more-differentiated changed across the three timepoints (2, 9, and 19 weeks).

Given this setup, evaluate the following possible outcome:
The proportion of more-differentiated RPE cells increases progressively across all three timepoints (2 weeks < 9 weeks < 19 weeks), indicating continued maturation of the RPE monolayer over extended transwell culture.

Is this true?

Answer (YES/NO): NO